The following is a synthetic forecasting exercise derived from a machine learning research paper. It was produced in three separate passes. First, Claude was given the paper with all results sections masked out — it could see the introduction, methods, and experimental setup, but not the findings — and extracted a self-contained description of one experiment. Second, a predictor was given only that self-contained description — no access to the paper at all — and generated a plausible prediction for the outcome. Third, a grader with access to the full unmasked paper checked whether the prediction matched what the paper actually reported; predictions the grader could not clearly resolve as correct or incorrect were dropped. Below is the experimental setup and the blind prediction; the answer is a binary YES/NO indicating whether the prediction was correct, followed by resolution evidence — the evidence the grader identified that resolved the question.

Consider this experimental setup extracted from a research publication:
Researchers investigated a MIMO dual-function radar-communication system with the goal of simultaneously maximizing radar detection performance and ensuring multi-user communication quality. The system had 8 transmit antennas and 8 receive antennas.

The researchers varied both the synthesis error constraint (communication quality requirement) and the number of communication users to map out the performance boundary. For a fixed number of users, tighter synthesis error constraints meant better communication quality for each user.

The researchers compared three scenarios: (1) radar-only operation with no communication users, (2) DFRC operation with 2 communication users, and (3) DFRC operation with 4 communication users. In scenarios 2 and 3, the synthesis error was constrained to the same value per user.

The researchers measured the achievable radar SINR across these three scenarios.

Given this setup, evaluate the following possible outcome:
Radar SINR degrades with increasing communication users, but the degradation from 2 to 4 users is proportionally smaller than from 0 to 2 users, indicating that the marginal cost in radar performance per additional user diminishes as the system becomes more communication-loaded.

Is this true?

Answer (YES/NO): NO